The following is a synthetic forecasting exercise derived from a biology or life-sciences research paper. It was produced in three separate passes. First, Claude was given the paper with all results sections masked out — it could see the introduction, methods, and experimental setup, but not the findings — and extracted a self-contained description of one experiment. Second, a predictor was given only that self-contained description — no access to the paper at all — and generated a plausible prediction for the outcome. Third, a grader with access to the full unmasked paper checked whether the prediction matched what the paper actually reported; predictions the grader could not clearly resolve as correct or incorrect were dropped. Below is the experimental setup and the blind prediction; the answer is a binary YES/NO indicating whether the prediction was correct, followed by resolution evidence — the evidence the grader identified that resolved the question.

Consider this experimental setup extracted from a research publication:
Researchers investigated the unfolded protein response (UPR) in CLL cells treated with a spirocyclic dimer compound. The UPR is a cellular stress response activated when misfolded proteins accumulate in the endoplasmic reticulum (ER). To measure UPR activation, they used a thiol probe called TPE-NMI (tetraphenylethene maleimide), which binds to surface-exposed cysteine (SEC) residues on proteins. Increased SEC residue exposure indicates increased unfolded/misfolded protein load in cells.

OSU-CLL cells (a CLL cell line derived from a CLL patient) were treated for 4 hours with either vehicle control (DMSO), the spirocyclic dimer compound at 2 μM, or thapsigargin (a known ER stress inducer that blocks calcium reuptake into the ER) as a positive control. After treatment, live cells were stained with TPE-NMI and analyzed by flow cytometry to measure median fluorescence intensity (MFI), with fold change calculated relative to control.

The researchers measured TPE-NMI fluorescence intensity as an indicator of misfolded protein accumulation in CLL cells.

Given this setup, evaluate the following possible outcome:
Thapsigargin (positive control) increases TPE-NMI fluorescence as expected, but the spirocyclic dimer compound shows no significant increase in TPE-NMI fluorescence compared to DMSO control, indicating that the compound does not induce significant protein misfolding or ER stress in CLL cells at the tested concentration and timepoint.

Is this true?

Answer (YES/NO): NO